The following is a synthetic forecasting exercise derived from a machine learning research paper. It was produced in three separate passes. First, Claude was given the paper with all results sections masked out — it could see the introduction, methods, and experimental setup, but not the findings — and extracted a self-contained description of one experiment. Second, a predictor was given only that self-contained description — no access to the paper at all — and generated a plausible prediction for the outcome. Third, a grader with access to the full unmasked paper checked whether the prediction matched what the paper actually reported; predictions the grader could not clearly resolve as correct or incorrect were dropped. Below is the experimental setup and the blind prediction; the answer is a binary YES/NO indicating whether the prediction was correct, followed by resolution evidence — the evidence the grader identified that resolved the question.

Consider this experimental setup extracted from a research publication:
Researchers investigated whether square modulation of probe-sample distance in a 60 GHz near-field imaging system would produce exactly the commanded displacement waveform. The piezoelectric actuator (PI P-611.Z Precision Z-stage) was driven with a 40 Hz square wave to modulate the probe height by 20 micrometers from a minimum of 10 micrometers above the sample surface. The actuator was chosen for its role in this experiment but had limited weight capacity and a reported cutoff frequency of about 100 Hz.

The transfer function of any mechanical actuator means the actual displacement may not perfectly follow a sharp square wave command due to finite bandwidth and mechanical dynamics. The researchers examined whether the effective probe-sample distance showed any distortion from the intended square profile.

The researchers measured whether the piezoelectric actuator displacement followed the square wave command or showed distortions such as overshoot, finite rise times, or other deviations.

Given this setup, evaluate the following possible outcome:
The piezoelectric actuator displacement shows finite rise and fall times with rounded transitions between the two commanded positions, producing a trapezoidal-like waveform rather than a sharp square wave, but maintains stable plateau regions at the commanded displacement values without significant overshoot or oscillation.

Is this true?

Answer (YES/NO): NO